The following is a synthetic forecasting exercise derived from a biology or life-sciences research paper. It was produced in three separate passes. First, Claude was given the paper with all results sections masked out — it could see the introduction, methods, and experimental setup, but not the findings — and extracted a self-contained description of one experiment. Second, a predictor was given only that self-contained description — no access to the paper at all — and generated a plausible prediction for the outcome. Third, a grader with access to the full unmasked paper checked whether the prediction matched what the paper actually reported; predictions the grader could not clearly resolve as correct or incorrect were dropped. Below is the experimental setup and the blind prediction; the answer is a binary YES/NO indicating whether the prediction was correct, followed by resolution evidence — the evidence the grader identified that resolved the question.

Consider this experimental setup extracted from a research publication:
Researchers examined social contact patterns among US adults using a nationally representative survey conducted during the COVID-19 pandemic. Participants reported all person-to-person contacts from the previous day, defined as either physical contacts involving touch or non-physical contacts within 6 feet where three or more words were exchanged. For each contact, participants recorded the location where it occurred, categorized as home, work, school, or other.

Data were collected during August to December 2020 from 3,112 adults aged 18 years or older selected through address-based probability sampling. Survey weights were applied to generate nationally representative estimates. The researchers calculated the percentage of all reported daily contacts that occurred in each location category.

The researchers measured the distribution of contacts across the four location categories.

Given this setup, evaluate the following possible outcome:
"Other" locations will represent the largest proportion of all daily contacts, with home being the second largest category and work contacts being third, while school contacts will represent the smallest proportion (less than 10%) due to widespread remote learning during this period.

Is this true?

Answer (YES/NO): NO